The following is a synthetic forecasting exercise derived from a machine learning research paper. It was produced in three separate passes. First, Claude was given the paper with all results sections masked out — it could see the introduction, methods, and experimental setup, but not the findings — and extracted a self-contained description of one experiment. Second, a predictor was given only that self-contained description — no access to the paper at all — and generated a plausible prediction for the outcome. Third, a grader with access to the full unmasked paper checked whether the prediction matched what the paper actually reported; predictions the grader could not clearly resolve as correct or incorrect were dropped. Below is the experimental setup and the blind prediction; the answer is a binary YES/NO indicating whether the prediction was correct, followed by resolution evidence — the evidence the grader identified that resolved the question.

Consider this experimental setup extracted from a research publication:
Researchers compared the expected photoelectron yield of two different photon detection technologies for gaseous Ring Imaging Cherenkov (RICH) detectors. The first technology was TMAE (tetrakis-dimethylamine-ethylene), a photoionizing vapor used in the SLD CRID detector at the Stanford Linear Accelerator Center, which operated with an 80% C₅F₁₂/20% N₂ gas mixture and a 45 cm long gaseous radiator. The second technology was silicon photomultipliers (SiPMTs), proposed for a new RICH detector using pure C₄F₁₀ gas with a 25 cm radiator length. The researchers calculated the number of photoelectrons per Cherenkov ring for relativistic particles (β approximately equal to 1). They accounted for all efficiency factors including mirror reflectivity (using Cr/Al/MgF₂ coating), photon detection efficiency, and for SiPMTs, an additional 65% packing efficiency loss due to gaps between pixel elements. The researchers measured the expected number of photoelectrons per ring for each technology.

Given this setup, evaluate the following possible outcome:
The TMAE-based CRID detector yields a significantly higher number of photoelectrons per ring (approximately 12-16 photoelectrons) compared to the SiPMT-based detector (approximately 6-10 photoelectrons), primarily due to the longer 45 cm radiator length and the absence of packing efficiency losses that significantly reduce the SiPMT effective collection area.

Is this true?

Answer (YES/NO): NO